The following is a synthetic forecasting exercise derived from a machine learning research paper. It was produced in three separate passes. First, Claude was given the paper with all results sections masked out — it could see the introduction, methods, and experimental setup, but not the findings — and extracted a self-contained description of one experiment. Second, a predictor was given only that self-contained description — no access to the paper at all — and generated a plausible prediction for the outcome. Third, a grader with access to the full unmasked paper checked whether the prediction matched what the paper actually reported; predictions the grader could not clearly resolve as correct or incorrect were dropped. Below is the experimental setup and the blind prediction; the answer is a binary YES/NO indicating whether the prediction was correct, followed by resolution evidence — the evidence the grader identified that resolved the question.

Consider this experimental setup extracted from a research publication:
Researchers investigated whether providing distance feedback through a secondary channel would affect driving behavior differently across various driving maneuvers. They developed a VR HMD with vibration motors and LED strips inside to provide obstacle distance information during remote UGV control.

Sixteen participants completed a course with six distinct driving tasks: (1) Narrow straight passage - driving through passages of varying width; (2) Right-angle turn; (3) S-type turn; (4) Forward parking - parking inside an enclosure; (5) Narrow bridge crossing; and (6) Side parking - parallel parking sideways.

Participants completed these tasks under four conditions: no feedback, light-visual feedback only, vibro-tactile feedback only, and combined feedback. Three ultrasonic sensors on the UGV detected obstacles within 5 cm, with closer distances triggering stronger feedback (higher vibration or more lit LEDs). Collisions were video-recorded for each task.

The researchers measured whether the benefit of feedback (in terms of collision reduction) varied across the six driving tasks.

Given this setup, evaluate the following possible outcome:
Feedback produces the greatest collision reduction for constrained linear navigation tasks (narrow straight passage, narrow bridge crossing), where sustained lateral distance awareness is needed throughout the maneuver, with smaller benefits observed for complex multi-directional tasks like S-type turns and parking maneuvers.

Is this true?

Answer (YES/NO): NO